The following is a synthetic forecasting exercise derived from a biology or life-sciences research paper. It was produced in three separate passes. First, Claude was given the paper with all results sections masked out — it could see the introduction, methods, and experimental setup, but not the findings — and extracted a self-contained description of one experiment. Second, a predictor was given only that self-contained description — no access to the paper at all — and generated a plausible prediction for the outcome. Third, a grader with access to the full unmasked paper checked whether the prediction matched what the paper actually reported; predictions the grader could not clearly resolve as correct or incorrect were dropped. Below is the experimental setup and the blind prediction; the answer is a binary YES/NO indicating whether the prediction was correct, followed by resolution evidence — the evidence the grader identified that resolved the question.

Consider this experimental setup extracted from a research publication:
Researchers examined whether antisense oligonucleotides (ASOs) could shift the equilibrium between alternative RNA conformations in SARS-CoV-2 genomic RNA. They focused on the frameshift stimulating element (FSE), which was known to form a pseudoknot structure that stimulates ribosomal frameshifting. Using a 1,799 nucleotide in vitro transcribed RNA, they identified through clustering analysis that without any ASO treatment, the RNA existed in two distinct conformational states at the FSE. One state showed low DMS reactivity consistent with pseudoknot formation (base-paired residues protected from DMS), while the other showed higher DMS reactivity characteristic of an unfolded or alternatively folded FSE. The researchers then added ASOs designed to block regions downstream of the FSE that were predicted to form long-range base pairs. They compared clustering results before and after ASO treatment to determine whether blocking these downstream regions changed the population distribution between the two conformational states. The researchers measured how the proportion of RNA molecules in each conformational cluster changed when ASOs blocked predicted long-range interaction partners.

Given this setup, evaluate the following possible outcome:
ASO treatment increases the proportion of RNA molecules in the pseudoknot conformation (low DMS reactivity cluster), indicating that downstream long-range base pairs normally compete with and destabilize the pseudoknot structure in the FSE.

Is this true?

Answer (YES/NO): YES